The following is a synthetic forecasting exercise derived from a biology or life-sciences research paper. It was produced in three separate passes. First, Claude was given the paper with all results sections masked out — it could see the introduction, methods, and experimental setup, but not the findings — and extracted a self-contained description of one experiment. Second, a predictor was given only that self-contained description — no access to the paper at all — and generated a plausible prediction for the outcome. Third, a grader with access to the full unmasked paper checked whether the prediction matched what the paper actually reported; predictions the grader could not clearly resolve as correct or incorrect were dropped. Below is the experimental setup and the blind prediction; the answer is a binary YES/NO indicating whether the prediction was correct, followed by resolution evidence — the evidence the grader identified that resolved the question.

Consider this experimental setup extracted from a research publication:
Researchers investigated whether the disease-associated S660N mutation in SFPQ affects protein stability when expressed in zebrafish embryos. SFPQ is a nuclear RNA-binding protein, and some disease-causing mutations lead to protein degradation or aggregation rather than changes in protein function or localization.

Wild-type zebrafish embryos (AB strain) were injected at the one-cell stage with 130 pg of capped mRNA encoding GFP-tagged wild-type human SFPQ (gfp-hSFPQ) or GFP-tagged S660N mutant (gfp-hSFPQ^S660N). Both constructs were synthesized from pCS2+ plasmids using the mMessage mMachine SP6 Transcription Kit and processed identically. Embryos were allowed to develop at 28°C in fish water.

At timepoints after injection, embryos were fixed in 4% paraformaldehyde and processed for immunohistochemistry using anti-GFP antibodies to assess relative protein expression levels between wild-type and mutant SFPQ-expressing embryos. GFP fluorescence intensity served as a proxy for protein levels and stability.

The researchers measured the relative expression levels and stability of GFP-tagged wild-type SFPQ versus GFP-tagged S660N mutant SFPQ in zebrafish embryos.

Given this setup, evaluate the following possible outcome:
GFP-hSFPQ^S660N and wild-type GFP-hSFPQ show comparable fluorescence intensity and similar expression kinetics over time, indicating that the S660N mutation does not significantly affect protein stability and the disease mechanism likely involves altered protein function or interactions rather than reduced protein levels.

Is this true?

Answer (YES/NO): YES